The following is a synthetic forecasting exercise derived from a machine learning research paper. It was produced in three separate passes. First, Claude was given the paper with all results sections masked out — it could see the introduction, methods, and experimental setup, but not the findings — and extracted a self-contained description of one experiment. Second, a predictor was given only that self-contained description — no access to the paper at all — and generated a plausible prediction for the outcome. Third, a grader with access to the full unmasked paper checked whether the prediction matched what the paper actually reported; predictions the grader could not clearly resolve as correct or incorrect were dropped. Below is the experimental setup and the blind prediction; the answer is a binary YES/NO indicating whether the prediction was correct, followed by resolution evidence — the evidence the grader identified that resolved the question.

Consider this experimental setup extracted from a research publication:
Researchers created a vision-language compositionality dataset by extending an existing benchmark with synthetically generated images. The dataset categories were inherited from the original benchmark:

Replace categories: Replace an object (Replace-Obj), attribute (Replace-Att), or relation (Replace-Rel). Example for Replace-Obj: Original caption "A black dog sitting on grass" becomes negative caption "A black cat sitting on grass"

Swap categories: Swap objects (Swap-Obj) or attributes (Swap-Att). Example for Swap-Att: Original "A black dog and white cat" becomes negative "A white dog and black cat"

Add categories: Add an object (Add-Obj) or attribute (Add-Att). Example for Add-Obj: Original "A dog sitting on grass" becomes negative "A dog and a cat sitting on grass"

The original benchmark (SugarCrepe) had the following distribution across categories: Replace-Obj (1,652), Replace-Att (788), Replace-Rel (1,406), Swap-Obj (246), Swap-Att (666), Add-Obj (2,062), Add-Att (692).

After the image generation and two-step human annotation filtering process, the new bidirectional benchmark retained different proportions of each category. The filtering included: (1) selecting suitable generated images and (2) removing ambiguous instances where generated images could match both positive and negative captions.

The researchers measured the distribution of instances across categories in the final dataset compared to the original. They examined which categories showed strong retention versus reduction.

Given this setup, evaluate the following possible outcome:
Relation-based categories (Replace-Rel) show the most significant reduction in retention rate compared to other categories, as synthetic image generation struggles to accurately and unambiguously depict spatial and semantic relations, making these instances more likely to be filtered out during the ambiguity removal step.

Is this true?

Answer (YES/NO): NO